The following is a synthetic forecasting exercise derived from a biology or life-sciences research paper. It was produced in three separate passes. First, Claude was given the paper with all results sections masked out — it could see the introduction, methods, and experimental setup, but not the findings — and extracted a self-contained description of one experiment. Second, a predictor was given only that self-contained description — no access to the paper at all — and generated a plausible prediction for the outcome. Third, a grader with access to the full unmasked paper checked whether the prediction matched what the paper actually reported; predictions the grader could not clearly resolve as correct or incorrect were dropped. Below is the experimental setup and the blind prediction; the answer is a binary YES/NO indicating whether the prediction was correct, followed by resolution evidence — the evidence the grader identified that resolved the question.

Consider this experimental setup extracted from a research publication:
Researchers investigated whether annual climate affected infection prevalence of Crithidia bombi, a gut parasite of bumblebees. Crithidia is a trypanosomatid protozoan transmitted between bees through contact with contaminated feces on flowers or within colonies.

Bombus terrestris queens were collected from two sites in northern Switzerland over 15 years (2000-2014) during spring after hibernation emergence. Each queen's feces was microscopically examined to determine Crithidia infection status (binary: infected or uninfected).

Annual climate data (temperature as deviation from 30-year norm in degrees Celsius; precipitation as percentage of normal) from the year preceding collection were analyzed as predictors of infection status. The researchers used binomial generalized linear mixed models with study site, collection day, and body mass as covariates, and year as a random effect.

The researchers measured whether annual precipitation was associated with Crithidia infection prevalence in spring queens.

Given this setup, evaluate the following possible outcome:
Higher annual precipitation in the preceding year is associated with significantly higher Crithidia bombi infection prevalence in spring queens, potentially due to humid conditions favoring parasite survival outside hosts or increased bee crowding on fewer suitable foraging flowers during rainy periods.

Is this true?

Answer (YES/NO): NO